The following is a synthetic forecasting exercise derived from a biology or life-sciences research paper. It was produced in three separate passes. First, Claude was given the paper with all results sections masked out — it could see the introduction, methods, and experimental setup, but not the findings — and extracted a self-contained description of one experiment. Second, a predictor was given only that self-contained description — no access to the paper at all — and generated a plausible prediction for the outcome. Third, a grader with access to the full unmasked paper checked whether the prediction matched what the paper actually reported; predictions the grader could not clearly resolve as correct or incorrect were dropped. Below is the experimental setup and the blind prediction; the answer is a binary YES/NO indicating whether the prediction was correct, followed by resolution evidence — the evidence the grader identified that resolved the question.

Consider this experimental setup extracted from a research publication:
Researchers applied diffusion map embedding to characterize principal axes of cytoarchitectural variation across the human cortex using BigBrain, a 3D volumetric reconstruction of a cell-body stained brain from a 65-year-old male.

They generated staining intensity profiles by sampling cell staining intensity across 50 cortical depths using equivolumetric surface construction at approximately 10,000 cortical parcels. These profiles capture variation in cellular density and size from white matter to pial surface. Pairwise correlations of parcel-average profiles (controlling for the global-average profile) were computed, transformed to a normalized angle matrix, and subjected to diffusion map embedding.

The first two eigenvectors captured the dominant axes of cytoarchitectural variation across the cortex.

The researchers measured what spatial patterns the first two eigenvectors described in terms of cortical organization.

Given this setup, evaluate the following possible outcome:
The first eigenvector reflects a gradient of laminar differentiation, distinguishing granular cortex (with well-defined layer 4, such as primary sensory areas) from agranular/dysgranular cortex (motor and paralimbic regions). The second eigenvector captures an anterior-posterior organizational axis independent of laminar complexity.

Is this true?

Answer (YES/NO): NO